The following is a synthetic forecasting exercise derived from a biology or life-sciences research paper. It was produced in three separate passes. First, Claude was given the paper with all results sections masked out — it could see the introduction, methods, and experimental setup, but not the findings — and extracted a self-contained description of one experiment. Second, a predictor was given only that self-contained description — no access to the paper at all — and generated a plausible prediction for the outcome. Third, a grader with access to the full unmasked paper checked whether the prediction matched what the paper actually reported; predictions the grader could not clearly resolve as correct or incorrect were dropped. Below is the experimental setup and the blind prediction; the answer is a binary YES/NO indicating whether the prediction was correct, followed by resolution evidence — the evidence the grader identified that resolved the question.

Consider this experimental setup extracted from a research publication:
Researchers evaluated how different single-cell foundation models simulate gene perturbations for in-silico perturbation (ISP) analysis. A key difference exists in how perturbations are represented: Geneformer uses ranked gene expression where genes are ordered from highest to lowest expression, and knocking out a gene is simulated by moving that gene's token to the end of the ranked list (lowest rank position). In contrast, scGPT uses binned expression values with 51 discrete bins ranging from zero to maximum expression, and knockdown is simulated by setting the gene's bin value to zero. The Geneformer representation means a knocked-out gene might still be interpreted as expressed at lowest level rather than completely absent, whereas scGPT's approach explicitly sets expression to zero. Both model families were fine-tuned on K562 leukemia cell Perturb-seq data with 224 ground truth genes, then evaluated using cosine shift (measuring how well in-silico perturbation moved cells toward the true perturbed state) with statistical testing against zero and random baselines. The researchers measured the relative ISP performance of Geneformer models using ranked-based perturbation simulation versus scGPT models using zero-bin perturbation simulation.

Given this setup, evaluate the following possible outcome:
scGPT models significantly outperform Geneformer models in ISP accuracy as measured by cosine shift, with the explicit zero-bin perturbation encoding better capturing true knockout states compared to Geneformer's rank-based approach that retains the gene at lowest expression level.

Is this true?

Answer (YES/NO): NO